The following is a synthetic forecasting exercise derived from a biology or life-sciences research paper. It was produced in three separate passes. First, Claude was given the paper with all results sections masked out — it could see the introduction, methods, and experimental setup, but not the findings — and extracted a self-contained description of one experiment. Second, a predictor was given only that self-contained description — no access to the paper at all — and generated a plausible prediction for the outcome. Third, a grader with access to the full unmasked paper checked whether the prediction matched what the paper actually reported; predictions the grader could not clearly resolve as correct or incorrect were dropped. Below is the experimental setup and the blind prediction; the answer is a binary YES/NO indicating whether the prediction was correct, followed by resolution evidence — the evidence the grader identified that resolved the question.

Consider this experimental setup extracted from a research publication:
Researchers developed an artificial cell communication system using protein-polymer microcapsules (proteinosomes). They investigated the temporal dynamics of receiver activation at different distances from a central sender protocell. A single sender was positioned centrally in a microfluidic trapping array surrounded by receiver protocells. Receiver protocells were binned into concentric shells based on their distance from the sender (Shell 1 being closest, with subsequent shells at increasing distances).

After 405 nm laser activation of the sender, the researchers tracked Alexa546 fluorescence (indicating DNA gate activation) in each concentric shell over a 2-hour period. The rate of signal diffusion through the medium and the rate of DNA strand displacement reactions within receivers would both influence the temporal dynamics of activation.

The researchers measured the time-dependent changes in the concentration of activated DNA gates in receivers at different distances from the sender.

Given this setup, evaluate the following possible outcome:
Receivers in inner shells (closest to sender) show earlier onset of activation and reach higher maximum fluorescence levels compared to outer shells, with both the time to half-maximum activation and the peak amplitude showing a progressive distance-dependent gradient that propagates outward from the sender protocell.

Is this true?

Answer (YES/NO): YES